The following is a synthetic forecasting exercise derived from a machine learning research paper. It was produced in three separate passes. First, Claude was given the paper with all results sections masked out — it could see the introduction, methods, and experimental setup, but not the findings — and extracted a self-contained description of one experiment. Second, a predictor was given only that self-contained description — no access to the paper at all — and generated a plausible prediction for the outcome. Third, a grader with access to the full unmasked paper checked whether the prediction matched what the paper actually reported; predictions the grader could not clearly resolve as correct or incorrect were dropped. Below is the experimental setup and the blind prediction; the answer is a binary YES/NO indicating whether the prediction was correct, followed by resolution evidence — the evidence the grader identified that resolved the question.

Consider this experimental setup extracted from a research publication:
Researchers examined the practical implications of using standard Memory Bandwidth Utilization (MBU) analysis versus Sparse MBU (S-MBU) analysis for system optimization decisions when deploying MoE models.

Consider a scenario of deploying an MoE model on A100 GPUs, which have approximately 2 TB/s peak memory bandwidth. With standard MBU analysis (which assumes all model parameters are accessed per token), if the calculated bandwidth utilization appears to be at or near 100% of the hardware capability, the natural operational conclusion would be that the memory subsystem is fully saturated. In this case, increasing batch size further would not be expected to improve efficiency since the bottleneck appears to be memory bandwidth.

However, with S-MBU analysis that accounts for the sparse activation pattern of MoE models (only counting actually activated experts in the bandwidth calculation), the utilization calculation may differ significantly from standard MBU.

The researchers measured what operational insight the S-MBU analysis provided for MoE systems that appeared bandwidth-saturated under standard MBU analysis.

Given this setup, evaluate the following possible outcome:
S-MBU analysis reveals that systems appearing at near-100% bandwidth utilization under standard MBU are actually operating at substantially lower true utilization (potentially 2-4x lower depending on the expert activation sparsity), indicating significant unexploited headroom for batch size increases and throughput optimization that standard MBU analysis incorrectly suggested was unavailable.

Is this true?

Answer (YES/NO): YES